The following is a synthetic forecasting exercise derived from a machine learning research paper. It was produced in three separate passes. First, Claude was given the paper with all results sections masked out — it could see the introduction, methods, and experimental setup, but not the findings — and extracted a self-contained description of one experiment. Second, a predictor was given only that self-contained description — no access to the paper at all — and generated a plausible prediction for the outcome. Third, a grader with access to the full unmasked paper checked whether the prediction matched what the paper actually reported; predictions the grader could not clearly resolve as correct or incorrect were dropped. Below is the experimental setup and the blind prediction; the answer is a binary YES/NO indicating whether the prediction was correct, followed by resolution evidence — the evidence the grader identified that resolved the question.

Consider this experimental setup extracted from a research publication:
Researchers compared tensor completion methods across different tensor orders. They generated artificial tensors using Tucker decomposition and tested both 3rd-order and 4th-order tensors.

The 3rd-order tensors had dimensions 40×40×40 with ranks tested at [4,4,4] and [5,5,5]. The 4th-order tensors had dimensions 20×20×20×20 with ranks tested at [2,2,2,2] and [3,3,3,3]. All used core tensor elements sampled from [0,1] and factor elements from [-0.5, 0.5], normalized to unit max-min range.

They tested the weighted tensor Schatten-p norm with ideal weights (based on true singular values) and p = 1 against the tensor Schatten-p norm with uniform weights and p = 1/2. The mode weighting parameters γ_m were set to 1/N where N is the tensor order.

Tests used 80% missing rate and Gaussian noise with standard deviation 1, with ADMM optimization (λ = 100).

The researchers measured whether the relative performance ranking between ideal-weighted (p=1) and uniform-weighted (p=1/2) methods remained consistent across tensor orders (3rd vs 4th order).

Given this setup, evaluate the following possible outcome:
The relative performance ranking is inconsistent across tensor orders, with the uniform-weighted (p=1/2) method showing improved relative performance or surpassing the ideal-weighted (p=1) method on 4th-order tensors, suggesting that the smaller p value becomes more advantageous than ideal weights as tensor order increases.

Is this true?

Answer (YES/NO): NO